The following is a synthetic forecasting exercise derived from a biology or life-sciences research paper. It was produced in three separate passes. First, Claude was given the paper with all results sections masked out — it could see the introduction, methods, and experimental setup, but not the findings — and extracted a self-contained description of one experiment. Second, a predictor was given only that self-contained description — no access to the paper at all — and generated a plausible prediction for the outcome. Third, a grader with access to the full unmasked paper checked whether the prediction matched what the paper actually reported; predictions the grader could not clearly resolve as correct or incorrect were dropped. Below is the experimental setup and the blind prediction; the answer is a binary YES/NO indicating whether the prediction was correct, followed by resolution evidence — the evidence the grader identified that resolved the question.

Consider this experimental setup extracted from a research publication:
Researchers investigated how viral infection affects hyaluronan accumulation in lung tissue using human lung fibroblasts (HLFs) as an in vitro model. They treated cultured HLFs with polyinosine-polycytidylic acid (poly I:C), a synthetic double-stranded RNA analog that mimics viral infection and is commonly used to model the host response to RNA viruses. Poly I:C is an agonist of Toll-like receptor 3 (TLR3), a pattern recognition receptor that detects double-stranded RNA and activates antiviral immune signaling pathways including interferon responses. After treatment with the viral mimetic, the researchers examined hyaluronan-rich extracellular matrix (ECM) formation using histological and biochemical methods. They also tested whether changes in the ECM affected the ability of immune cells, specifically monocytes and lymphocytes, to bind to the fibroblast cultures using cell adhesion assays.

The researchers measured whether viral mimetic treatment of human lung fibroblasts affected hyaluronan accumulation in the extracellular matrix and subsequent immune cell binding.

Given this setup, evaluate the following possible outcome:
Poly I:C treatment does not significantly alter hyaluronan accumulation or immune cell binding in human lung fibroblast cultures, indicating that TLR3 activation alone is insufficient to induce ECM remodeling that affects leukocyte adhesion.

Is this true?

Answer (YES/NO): NO